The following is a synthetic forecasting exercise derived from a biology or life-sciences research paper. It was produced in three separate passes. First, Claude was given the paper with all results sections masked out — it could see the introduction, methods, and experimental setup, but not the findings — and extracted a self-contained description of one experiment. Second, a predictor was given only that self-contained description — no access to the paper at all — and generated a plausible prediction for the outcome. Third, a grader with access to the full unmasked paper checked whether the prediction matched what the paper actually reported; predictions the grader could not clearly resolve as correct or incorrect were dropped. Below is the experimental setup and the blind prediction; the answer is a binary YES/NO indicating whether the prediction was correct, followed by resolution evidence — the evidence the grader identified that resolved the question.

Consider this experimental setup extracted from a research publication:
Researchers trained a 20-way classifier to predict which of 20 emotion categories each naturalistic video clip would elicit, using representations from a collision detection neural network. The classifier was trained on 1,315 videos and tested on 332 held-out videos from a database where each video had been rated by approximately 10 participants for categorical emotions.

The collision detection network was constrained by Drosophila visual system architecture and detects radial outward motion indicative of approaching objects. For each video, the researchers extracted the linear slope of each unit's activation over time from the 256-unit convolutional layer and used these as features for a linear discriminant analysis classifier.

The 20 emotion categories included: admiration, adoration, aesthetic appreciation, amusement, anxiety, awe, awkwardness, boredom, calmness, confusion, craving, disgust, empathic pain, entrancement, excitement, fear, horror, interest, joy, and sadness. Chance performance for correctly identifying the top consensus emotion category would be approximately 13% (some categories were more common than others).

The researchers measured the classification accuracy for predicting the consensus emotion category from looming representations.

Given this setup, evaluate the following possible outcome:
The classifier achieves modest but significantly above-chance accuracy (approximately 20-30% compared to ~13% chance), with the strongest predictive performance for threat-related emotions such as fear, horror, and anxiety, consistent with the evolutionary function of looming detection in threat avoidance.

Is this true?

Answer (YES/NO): NO